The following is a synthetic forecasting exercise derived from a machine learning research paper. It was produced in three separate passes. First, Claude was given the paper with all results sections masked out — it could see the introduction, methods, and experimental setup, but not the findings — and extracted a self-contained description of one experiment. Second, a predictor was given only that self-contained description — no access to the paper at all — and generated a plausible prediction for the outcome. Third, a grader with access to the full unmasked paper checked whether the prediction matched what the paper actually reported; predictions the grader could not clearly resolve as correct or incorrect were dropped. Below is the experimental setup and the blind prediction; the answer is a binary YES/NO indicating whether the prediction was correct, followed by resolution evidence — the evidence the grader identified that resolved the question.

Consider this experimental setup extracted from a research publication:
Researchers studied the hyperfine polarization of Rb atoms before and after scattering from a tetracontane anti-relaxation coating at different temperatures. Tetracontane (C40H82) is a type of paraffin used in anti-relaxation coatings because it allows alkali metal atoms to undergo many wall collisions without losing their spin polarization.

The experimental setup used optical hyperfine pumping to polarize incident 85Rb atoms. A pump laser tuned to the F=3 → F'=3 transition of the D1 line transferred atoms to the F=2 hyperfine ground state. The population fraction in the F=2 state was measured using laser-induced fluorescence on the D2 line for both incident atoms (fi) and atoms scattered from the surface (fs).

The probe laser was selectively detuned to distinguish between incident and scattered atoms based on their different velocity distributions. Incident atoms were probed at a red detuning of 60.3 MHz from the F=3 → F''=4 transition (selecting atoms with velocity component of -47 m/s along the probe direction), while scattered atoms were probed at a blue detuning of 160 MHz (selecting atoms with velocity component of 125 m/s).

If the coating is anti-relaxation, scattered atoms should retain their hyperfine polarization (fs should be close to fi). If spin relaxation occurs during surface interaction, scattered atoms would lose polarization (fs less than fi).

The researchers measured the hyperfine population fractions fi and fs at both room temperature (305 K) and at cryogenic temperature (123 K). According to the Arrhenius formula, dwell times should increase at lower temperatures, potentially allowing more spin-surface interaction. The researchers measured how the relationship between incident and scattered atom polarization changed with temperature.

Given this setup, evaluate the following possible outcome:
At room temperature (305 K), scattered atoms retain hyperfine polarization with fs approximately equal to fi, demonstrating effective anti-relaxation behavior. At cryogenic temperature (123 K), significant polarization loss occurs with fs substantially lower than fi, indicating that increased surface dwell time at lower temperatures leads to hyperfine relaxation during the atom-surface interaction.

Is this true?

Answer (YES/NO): NO